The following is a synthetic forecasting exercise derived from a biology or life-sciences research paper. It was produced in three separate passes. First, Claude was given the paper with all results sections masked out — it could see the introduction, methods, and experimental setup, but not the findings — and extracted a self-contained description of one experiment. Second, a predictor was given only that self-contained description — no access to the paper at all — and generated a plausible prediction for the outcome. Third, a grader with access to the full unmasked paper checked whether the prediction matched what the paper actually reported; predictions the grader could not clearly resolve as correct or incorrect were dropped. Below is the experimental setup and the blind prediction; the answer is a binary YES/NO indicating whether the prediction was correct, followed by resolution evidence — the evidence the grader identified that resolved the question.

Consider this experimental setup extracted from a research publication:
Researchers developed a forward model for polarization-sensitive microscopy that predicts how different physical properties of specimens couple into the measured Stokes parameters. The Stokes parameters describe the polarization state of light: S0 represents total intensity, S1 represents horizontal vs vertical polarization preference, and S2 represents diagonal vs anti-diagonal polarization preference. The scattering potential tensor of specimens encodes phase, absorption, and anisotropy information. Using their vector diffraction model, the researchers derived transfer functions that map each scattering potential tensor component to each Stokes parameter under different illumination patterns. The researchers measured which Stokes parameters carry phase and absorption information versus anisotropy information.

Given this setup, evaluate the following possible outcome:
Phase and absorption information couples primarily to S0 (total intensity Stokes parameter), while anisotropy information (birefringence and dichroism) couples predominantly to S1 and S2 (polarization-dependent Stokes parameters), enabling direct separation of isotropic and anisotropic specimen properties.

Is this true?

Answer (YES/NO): YES